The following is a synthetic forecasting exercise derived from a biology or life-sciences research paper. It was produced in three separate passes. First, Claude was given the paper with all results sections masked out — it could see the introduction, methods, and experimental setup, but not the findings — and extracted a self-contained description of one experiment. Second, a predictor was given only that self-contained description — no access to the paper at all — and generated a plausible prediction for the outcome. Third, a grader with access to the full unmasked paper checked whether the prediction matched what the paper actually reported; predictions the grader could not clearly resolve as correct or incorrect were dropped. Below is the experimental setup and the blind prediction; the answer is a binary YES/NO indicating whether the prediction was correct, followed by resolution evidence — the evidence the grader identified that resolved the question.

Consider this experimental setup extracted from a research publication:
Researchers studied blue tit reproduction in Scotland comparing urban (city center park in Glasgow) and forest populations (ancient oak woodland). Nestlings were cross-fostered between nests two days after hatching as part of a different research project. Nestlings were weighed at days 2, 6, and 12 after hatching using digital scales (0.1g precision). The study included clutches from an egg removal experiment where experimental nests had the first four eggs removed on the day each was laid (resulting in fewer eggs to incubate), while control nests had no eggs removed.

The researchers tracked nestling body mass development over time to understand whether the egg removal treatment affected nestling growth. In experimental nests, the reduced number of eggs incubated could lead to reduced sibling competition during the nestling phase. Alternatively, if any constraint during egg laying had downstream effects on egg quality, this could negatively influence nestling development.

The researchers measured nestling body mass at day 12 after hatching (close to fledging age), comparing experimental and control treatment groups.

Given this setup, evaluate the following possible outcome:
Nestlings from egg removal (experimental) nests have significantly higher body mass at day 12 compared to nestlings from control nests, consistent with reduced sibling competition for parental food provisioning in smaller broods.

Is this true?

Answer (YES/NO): NO